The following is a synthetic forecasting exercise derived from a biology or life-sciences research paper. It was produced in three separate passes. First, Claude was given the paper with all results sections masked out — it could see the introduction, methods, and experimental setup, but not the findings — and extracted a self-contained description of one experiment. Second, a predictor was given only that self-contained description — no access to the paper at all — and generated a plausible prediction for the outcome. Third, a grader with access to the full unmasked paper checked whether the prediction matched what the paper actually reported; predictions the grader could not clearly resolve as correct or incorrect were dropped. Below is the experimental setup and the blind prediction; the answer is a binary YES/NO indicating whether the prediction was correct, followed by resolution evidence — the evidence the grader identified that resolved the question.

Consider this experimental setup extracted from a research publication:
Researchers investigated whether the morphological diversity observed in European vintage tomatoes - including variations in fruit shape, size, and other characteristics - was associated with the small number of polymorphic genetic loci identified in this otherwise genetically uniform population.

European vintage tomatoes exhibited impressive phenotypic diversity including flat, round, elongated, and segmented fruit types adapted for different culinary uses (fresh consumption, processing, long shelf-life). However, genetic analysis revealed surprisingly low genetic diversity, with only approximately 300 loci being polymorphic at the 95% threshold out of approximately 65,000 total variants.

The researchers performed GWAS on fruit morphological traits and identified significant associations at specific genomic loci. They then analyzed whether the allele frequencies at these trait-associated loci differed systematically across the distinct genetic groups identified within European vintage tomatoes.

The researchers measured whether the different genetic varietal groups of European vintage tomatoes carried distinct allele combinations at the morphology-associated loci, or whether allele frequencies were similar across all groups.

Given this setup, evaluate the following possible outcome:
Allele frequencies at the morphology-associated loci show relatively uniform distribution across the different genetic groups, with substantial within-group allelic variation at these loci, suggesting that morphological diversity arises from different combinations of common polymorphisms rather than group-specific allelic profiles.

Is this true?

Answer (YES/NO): NO